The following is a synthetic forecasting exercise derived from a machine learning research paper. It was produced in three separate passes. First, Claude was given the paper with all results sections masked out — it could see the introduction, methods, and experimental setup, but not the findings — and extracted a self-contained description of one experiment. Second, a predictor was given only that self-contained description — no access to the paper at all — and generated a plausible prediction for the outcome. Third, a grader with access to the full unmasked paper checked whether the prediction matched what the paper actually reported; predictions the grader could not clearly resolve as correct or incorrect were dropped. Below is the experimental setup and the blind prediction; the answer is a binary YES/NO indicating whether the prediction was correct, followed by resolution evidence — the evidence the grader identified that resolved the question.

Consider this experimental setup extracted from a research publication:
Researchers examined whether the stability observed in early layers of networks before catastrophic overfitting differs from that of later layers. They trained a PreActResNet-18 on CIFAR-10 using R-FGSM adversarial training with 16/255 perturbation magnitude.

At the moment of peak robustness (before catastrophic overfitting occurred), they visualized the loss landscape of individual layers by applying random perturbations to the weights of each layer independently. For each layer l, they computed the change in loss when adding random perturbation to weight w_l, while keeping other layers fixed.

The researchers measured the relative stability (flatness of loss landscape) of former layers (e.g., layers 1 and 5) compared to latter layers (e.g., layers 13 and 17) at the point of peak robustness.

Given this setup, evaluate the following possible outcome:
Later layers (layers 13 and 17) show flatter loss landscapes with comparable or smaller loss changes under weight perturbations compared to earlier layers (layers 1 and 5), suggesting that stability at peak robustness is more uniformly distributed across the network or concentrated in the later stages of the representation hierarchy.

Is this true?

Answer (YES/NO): NO